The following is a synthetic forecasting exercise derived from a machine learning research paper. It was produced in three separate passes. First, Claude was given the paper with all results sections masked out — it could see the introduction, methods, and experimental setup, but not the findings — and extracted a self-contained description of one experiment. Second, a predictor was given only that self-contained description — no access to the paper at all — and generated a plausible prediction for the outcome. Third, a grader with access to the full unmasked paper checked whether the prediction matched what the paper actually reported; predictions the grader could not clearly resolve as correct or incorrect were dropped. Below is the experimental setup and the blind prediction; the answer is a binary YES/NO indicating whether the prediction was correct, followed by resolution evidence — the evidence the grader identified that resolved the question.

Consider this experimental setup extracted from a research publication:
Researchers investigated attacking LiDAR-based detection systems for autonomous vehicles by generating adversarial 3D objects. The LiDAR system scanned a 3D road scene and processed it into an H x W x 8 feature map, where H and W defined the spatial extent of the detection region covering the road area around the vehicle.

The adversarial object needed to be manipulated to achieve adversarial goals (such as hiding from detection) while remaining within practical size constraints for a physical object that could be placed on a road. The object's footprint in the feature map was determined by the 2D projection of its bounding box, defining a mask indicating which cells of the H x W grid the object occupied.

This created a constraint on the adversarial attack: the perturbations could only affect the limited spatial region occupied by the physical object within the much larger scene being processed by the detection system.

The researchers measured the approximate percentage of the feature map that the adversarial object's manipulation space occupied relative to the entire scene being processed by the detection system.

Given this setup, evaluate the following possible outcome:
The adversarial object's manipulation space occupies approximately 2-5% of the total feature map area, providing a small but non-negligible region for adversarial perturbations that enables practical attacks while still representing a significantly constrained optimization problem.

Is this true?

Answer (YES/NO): NO